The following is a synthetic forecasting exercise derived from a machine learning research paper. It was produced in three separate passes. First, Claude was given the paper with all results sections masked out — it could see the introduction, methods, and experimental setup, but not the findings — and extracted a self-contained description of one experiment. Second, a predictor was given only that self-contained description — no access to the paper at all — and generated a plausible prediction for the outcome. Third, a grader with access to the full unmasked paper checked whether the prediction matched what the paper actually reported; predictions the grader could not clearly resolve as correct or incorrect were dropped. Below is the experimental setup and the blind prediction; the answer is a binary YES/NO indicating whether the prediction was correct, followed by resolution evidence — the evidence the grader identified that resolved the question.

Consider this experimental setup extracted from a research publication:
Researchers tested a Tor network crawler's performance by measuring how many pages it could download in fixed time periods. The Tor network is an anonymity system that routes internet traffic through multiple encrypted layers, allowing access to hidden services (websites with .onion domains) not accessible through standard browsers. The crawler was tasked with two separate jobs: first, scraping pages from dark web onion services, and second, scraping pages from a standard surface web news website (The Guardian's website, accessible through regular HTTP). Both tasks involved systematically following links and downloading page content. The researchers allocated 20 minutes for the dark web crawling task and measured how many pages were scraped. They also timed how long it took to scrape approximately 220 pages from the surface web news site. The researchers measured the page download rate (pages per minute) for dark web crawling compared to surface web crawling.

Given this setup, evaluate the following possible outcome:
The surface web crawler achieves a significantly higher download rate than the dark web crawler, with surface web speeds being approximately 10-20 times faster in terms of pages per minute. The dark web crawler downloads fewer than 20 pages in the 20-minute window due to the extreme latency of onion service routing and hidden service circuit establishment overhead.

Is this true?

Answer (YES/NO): NO